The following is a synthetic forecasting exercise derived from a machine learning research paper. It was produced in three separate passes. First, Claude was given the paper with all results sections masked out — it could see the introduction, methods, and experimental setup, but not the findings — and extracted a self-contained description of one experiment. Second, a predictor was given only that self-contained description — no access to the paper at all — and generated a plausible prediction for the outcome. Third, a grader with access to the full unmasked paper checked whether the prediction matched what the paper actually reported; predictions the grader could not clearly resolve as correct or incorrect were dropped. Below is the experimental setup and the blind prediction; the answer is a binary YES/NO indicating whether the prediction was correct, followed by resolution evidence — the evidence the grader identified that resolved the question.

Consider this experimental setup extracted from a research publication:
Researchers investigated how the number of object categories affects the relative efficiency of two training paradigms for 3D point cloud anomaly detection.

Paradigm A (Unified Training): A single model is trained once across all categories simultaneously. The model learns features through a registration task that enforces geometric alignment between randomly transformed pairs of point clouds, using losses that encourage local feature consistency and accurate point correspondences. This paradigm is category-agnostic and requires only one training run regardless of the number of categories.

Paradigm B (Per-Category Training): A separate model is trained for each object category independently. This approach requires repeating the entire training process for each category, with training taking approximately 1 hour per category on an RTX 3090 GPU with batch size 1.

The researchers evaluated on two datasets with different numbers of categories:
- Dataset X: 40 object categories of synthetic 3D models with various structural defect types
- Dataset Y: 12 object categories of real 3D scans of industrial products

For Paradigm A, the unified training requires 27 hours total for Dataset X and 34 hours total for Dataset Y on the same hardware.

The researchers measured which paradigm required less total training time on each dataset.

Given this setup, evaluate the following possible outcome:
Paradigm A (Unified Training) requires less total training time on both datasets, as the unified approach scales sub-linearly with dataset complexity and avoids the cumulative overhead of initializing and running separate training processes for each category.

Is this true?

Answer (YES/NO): NO